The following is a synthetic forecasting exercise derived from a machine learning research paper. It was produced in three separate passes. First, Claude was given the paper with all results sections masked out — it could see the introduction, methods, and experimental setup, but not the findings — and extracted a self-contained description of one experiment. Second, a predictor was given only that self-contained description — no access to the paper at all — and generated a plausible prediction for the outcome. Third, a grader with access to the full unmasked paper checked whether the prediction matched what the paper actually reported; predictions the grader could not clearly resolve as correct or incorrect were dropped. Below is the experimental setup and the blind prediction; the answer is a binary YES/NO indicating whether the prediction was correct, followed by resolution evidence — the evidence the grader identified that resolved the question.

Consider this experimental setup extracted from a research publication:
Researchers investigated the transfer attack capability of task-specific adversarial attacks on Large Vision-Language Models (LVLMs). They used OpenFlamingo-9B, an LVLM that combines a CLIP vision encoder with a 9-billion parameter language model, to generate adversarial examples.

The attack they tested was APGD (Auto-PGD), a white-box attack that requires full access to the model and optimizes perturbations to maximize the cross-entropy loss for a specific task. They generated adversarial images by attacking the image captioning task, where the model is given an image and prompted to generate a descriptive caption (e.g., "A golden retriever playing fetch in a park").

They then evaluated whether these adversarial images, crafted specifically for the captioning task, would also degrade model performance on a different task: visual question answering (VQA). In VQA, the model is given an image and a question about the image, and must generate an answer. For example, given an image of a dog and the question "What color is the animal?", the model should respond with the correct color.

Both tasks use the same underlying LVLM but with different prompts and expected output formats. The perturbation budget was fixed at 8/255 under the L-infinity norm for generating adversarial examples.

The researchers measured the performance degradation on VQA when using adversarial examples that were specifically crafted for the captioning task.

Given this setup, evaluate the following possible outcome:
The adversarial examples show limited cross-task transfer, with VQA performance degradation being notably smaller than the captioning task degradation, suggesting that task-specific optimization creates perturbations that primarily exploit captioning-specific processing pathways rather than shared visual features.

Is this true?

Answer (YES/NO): YES